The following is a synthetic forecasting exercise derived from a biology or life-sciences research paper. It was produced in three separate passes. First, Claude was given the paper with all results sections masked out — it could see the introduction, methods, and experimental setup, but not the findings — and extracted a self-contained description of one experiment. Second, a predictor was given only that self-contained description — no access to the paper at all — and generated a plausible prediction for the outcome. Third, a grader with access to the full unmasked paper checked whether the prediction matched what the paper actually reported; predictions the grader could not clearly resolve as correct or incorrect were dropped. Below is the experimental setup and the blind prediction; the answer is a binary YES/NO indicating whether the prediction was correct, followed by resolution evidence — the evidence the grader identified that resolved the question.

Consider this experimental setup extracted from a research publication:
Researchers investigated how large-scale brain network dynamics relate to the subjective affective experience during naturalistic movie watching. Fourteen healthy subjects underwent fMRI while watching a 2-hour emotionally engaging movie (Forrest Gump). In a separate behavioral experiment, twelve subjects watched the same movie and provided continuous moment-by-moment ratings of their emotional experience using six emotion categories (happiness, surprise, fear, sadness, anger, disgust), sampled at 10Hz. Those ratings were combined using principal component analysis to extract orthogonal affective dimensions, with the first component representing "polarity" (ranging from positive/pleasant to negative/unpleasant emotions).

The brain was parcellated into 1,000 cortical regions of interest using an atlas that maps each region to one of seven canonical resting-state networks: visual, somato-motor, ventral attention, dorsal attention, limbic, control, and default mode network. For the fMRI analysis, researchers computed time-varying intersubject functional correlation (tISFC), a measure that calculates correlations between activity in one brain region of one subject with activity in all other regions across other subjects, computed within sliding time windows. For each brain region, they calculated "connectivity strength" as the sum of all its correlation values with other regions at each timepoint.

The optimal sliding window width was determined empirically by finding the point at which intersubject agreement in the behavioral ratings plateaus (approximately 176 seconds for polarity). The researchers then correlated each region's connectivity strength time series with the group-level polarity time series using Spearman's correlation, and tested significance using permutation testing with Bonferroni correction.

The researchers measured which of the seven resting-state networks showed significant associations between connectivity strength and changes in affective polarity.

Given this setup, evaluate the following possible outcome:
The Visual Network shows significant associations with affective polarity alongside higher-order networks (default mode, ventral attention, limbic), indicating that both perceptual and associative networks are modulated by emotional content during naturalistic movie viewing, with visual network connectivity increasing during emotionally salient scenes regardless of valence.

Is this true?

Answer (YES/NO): NO